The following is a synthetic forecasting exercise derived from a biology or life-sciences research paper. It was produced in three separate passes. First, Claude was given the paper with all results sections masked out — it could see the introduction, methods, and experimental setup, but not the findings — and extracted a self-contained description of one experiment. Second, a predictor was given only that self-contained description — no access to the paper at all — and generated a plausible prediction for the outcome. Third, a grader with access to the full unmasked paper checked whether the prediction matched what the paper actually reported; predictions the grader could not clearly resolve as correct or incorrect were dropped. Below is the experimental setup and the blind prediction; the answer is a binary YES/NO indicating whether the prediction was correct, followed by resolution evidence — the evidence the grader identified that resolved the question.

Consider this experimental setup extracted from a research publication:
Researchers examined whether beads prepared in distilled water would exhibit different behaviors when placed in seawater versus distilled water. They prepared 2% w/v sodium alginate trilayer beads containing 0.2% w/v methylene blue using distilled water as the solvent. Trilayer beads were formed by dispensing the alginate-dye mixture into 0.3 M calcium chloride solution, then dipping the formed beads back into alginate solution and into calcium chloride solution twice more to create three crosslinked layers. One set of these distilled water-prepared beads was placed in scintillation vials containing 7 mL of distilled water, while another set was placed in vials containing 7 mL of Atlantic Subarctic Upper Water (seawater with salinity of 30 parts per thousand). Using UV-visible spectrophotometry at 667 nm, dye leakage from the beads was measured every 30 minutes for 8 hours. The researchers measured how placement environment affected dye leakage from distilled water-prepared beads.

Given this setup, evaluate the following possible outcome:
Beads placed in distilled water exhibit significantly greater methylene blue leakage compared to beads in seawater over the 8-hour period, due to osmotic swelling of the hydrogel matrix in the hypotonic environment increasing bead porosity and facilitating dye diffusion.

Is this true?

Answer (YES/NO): NO